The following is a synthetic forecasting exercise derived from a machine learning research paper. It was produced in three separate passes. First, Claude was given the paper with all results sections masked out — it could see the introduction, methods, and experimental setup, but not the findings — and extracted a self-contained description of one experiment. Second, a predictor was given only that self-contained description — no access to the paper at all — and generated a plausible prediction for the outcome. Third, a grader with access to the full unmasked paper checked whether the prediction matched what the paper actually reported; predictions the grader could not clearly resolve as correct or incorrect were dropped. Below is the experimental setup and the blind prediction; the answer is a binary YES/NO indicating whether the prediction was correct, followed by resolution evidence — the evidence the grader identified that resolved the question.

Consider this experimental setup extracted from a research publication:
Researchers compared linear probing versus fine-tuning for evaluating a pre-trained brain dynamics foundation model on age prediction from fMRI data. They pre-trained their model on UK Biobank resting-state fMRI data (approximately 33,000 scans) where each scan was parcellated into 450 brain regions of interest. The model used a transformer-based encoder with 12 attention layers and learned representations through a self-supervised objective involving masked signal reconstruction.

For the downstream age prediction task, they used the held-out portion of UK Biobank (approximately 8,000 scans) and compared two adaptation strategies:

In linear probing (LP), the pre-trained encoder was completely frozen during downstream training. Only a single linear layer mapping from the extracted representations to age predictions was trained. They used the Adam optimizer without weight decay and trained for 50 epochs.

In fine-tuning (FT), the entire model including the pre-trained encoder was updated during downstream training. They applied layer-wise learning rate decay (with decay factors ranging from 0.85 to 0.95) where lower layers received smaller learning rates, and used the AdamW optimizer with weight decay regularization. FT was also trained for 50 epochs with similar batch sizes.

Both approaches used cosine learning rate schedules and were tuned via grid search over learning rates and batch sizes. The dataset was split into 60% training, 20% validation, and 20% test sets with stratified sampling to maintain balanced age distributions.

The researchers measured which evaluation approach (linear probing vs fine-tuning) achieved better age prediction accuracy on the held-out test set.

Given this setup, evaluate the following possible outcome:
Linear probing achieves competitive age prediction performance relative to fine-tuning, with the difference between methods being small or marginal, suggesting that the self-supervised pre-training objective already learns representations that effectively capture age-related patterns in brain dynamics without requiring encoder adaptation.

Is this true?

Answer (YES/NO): NO